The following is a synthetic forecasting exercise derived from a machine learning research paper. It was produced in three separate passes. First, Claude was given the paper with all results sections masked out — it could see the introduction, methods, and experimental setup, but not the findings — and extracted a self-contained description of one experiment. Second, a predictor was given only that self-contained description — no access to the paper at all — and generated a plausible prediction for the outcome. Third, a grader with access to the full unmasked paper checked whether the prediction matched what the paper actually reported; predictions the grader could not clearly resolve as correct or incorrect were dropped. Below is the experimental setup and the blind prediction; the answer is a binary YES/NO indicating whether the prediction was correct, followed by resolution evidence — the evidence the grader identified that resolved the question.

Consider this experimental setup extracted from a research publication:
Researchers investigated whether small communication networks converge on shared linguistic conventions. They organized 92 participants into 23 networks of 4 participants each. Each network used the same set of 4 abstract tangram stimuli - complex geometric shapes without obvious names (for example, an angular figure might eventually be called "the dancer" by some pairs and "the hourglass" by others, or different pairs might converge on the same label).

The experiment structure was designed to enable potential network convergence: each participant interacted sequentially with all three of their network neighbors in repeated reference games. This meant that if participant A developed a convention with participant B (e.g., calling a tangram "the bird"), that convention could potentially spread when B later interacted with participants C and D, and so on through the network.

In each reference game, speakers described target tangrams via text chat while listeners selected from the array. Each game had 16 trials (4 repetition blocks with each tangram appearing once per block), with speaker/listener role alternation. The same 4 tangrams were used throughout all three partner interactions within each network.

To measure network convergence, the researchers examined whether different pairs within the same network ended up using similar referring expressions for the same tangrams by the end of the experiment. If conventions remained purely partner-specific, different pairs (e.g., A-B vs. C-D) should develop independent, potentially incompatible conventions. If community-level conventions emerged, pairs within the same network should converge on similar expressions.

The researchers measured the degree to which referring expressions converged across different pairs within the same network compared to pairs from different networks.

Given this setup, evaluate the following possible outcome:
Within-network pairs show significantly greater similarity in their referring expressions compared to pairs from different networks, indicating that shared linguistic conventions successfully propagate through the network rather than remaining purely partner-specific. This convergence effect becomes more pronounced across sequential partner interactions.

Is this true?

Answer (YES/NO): NO